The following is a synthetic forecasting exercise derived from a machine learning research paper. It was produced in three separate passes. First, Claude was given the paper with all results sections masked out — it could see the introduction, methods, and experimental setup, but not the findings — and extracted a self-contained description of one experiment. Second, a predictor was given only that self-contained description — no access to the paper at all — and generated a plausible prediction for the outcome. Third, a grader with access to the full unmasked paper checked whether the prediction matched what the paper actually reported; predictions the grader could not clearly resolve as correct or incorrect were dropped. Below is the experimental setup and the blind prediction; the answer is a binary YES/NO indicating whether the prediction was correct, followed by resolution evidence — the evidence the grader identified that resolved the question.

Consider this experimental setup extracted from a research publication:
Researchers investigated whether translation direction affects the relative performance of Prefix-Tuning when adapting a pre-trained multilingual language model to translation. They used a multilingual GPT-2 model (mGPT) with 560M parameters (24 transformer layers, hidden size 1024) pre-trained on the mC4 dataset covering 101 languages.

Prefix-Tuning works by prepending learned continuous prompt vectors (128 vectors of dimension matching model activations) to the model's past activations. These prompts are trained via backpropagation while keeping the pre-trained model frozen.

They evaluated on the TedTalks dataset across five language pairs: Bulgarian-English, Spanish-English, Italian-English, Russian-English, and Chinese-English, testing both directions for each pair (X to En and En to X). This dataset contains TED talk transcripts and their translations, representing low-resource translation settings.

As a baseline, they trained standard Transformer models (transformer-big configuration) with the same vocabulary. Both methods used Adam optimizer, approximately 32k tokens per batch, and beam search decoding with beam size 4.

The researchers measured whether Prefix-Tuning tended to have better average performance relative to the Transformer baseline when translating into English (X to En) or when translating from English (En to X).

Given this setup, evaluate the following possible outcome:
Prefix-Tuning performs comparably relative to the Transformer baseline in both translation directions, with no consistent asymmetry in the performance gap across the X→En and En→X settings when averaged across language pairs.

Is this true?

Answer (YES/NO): NO